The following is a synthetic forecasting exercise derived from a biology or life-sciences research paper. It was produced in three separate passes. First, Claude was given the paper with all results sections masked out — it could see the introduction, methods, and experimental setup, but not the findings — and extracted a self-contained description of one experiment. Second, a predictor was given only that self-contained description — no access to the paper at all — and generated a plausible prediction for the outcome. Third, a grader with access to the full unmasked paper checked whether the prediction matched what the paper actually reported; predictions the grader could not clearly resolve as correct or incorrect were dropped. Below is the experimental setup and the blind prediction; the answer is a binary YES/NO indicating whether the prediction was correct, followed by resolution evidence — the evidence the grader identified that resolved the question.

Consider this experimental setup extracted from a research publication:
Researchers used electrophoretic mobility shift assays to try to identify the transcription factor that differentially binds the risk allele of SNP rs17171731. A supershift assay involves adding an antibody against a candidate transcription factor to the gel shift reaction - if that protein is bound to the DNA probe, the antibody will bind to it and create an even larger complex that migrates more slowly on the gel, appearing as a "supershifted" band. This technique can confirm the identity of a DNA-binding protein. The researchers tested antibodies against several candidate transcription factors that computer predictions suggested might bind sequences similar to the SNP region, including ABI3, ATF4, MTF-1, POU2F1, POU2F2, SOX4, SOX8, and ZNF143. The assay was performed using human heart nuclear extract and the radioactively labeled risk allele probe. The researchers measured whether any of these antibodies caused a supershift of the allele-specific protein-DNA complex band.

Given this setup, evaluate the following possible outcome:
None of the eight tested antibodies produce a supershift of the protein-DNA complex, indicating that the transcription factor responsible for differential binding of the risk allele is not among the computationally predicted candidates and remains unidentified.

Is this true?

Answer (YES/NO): YES